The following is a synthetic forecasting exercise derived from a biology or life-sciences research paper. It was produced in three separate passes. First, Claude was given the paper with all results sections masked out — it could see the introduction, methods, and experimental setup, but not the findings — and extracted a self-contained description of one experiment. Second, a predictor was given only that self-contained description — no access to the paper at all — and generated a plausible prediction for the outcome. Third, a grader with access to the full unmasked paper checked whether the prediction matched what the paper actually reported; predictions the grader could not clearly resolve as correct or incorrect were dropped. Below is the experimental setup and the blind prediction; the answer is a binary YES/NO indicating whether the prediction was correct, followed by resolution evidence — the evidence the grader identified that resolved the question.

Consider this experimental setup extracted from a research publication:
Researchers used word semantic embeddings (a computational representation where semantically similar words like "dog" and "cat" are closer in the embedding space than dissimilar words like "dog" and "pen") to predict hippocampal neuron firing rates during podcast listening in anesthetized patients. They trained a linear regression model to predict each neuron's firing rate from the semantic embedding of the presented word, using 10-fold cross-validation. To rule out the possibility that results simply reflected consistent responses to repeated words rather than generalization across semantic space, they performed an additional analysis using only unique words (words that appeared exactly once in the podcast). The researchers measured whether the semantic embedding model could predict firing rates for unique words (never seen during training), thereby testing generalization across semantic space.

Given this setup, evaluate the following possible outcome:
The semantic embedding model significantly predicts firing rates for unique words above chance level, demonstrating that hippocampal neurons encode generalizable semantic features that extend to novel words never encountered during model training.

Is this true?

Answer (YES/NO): YES